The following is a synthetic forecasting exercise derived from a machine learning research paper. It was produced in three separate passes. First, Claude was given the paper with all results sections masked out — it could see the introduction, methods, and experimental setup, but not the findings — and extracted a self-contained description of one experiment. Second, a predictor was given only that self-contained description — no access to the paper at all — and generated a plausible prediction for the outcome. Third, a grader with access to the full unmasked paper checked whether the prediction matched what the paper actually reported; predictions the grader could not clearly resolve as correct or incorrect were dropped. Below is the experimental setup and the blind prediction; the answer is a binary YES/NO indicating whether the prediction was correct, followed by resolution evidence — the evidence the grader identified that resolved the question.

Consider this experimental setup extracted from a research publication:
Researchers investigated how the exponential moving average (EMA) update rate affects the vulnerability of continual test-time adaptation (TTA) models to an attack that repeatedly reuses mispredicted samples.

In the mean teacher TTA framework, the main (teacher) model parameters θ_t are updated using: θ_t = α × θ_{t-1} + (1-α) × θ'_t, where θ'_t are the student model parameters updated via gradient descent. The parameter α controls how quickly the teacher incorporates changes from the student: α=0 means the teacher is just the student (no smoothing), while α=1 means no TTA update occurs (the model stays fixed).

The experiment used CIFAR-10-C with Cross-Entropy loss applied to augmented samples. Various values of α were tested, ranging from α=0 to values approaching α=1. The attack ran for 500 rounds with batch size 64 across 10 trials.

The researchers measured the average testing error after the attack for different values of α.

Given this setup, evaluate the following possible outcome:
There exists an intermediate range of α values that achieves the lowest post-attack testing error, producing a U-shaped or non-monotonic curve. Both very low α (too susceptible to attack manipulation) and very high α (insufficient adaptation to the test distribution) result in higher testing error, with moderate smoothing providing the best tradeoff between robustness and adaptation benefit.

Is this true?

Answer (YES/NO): NO